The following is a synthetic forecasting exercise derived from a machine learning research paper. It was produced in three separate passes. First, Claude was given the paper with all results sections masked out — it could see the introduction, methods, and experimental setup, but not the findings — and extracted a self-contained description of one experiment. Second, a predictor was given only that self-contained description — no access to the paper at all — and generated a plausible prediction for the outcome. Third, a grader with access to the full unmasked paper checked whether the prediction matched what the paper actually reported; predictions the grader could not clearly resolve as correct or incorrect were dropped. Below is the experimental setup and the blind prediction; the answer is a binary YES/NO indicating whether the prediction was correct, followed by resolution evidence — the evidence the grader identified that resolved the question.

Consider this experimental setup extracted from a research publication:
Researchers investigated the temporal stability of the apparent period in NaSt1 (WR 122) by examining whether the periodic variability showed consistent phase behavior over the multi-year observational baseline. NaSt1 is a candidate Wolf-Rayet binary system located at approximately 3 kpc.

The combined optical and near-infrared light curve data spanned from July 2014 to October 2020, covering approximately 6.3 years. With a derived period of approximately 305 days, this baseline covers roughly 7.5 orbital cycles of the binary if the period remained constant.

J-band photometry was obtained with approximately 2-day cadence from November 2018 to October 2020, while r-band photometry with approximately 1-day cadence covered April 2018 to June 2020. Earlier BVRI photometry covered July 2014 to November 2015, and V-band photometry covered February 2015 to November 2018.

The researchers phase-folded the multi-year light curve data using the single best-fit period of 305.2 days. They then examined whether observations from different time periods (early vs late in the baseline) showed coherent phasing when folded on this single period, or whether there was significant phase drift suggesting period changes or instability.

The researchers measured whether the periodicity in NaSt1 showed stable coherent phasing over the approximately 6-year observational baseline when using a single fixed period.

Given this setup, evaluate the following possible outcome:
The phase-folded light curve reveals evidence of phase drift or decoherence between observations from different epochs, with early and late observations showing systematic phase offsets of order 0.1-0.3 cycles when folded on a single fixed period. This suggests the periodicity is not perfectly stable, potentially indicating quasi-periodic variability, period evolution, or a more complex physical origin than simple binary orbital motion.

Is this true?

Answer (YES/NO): NO